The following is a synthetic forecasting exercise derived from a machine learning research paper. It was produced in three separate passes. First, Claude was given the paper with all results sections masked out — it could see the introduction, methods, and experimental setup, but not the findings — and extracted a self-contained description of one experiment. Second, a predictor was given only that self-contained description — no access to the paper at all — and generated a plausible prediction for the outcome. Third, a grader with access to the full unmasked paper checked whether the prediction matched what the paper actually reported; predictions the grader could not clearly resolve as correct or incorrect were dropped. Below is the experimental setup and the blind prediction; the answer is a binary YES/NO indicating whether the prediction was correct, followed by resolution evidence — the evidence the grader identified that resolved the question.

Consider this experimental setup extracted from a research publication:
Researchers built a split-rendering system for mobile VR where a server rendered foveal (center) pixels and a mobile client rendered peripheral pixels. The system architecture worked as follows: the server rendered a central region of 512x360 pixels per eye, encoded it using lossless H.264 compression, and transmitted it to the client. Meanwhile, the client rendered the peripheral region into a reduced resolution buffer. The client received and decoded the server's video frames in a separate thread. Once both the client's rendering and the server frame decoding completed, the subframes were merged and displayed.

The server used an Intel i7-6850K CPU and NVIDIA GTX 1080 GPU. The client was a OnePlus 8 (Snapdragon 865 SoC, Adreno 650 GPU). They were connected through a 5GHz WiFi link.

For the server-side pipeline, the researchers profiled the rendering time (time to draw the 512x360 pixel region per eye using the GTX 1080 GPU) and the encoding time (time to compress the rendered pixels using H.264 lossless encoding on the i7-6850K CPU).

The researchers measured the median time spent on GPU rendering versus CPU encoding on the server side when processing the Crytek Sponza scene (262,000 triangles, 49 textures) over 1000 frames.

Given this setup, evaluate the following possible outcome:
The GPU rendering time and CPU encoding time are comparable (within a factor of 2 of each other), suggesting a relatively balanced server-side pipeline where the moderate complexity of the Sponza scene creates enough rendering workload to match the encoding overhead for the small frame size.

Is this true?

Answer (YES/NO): NO